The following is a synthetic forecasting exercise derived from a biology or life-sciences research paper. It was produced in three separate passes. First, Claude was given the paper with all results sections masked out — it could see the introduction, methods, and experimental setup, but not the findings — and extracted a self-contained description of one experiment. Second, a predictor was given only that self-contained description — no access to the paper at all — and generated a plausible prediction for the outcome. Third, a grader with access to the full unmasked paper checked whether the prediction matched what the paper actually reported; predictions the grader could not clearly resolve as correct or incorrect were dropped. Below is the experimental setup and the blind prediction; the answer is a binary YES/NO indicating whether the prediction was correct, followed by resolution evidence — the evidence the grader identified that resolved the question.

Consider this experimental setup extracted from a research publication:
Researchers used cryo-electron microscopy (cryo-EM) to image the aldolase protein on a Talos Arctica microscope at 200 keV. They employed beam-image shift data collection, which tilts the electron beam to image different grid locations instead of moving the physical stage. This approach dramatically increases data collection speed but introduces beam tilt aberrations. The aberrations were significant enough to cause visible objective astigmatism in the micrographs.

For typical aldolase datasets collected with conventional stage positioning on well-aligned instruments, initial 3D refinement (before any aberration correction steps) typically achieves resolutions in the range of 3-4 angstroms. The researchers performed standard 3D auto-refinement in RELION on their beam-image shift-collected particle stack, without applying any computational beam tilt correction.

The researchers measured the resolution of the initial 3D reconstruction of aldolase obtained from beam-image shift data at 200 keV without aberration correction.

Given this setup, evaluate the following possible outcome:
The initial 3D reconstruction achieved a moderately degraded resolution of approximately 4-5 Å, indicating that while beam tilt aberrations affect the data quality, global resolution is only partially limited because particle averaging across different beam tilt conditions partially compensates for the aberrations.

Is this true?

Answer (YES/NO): NO